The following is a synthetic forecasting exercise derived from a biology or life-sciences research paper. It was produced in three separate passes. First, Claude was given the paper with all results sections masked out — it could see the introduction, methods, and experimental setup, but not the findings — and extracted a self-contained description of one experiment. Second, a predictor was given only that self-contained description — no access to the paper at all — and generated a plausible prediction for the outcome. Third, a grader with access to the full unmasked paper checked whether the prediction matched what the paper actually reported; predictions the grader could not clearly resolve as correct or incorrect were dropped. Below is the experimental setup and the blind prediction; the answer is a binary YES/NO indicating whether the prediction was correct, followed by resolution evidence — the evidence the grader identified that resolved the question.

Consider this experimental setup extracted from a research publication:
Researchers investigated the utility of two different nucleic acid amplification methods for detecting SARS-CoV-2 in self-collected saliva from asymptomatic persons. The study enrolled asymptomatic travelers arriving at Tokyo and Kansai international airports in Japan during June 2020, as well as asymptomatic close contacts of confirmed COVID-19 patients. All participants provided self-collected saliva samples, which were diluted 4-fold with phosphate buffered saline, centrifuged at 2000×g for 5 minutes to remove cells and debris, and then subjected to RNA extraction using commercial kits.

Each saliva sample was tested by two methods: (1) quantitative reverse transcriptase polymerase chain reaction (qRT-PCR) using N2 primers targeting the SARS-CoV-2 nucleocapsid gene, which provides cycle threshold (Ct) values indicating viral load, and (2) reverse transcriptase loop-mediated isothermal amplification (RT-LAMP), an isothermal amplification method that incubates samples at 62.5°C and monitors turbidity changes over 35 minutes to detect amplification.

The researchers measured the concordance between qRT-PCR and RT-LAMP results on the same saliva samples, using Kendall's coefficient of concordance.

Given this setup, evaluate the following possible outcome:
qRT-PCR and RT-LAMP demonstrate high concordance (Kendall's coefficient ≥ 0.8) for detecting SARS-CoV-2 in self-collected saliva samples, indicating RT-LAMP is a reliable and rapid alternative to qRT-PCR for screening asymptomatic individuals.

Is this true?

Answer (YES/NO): YES